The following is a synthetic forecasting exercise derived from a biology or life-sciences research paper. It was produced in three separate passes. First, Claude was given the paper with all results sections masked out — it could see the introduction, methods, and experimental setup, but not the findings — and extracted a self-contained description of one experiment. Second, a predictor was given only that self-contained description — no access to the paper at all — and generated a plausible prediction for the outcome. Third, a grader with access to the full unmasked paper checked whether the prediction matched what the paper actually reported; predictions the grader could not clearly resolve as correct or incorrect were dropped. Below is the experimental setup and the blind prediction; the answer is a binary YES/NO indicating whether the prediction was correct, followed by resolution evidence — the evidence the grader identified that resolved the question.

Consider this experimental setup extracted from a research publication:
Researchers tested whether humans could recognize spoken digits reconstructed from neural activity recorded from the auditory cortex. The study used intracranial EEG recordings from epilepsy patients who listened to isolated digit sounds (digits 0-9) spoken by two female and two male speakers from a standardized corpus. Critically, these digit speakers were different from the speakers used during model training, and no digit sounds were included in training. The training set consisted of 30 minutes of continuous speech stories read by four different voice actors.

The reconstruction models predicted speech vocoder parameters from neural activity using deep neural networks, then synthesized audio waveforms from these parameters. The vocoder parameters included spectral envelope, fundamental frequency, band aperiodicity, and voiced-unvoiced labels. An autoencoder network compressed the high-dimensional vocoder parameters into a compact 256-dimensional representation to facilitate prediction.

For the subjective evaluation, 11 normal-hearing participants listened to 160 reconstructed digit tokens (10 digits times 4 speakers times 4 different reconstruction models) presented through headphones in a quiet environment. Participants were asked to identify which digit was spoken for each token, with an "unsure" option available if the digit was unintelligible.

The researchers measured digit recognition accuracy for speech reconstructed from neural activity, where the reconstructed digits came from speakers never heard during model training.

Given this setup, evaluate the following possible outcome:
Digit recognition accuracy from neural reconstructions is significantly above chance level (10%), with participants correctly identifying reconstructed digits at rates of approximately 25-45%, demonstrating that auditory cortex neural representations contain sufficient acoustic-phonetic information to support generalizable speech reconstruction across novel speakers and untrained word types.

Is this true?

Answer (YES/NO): NO